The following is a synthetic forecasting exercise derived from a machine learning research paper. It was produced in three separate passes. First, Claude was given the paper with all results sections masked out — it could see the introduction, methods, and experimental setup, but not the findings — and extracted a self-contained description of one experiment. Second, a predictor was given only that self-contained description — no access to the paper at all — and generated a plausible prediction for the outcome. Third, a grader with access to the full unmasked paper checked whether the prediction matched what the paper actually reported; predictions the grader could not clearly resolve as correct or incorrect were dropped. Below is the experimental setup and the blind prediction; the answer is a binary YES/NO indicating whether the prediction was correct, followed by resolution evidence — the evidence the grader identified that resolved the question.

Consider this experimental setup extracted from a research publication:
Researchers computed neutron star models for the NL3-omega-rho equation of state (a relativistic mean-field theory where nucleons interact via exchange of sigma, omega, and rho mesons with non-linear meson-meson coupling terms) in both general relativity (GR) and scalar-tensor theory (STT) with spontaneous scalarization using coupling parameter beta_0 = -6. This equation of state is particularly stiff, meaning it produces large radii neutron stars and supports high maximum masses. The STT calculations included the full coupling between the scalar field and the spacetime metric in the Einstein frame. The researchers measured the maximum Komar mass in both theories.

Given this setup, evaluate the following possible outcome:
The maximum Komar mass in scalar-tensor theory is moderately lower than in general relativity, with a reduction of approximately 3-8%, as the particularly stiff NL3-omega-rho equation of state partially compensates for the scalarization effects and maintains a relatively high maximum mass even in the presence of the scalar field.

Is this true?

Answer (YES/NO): NO